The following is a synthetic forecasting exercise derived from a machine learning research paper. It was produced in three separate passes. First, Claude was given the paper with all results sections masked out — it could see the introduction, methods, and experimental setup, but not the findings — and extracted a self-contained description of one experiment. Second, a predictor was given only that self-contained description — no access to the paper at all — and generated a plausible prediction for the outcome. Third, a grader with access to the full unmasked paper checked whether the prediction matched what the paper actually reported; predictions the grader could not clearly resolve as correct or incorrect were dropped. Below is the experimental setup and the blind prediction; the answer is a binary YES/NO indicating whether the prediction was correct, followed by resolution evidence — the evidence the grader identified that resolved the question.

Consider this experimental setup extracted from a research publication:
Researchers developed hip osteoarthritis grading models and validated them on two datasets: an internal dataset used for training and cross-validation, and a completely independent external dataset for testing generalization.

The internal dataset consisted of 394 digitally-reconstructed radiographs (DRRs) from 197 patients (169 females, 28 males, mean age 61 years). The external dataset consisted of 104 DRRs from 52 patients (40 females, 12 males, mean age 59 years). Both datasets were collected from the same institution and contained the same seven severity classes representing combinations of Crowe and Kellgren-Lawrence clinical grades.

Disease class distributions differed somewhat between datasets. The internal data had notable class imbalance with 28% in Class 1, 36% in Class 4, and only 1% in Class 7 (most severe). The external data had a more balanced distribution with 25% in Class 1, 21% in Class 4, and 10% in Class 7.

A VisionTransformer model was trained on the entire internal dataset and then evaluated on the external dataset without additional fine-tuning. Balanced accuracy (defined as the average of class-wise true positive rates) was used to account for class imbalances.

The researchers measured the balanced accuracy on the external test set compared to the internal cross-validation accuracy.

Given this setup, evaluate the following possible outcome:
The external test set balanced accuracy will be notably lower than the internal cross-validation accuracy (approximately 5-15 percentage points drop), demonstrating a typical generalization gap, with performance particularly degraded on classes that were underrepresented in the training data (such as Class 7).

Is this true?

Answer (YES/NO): NO